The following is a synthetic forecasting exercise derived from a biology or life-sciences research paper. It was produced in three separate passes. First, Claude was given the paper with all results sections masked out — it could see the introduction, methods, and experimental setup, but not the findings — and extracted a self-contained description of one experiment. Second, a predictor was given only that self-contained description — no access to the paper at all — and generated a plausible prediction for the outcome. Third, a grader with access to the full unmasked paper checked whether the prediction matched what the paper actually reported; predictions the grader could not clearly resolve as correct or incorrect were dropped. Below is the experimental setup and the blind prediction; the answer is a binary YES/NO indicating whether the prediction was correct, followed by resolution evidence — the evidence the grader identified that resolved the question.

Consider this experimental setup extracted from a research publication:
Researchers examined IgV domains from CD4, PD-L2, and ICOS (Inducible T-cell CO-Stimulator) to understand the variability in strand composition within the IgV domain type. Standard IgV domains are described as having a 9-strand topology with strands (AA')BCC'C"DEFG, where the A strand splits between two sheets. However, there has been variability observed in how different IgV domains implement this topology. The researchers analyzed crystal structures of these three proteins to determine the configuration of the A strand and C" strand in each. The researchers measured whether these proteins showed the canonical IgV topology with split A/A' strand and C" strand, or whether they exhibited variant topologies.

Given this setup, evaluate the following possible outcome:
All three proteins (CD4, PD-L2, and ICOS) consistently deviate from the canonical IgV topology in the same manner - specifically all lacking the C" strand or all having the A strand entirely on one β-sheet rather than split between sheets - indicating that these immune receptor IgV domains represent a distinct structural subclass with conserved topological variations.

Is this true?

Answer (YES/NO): NO